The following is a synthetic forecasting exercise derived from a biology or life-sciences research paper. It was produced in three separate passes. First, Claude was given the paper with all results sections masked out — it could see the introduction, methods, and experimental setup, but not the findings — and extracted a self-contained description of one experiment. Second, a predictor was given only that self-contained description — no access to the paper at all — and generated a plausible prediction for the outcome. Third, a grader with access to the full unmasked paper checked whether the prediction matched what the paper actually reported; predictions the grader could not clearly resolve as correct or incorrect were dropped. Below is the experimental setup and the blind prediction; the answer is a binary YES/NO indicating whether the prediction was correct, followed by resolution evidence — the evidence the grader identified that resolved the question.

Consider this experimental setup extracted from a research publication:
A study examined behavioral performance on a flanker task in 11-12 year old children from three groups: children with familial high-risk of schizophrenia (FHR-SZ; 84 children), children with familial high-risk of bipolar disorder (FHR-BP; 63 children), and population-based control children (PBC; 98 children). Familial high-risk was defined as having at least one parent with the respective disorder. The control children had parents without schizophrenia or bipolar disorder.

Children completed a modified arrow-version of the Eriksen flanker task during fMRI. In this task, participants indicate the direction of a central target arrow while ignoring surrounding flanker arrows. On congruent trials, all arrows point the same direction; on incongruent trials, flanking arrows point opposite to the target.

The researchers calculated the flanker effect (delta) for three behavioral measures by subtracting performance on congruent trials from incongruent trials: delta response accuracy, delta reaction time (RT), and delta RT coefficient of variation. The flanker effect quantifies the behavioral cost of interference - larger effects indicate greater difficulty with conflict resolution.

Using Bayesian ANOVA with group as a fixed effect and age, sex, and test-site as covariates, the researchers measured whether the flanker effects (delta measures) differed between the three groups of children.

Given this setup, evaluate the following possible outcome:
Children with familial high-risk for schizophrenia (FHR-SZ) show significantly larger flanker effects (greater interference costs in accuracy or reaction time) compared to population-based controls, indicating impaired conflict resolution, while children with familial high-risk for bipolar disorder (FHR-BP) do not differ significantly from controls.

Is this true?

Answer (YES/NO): NO